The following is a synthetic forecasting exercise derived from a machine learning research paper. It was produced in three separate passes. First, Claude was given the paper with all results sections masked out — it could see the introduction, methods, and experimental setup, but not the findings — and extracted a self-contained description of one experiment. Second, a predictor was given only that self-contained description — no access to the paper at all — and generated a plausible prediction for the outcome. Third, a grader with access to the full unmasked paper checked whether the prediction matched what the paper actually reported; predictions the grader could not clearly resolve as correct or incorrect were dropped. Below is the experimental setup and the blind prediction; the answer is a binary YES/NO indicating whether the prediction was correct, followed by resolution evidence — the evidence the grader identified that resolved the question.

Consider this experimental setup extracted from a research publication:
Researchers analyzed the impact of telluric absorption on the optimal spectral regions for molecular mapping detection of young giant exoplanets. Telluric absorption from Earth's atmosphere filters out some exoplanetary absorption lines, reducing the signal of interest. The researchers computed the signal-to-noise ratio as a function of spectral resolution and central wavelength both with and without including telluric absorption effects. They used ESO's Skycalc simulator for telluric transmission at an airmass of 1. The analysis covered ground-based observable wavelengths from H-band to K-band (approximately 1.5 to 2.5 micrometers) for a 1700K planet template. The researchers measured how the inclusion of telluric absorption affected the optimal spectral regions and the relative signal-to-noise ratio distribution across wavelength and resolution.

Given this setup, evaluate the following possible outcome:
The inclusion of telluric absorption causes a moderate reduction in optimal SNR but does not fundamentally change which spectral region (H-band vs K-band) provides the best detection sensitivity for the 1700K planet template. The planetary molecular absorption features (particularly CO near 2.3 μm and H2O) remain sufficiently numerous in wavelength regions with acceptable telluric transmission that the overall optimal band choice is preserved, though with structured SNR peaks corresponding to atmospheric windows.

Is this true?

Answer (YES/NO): YES